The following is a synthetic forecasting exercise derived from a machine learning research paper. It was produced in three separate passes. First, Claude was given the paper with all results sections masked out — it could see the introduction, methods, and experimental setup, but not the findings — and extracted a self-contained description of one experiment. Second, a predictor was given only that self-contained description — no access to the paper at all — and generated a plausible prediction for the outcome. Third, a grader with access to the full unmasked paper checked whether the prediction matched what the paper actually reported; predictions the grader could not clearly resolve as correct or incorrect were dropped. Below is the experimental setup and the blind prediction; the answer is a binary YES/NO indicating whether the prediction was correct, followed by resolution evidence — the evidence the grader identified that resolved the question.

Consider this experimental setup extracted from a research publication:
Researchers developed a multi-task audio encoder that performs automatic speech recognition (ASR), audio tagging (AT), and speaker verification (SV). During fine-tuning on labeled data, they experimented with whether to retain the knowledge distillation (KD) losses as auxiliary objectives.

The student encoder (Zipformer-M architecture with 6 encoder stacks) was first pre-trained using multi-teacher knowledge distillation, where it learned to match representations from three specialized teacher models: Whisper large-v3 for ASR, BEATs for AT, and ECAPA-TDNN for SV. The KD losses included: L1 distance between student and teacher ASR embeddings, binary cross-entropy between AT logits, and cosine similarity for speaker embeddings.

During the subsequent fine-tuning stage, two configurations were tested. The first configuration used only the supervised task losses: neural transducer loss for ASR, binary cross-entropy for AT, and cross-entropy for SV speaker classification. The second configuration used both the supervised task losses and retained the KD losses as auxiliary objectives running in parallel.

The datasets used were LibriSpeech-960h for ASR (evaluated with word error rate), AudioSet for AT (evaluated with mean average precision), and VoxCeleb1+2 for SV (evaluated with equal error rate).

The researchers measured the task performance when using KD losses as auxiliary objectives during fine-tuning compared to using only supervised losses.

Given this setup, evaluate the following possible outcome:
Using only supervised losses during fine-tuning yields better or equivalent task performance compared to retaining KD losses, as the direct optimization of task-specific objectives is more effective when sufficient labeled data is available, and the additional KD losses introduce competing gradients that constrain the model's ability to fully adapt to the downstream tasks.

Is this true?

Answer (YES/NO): NO